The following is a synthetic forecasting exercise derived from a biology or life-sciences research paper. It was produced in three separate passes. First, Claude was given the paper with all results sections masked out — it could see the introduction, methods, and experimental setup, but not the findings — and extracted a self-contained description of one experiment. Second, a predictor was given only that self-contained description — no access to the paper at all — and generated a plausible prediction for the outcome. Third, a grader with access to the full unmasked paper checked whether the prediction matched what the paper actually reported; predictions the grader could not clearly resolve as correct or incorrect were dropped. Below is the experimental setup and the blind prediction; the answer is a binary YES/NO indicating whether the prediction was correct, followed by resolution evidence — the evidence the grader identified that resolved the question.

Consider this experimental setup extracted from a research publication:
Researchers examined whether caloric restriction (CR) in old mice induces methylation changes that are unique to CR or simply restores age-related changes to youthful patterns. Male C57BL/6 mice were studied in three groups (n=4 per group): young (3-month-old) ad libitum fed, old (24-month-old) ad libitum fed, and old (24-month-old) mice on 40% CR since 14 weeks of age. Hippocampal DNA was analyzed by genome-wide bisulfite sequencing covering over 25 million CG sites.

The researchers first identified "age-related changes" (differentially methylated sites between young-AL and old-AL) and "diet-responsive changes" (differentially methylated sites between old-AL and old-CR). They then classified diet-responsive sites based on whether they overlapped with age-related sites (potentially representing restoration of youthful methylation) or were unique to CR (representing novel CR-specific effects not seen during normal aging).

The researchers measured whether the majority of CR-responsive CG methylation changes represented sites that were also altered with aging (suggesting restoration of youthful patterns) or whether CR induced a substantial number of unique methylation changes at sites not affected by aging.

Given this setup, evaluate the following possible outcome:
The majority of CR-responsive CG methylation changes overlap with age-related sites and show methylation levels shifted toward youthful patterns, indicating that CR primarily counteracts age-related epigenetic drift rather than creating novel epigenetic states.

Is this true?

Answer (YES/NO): NO